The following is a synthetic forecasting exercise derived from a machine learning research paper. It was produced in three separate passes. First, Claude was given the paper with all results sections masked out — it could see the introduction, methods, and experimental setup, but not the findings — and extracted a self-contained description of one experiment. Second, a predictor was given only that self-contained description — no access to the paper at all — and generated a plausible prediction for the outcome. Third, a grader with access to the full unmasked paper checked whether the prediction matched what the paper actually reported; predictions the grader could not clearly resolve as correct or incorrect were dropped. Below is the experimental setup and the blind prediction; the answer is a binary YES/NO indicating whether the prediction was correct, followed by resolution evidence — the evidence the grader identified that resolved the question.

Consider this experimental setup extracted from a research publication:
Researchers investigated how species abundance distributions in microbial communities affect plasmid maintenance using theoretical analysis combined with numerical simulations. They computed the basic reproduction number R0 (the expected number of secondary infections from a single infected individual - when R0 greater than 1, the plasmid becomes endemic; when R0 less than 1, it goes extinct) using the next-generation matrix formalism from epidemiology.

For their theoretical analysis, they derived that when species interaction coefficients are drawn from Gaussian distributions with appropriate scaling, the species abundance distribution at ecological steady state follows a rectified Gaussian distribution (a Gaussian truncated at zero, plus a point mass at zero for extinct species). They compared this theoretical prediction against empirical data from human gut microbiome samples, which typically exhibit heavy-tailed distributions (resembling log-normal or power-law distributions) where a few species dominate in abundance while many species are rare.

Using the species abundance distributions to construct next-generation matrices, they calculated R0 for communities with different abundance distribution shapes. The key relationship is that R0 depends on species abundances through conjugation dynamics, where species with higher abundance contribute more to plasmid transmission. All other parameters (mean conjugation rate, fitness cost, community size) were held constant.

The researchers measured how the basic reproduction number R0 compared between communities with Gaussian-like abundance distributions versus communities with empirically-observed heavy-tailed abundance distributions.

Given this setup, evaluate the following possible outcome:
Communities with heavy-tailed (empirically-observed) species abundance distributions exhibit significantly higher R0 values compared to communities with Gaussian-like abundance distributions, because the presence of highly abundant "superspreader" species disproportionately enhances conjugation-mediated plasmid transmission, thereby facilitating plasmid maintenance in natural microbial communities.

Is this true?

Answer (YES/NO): YES